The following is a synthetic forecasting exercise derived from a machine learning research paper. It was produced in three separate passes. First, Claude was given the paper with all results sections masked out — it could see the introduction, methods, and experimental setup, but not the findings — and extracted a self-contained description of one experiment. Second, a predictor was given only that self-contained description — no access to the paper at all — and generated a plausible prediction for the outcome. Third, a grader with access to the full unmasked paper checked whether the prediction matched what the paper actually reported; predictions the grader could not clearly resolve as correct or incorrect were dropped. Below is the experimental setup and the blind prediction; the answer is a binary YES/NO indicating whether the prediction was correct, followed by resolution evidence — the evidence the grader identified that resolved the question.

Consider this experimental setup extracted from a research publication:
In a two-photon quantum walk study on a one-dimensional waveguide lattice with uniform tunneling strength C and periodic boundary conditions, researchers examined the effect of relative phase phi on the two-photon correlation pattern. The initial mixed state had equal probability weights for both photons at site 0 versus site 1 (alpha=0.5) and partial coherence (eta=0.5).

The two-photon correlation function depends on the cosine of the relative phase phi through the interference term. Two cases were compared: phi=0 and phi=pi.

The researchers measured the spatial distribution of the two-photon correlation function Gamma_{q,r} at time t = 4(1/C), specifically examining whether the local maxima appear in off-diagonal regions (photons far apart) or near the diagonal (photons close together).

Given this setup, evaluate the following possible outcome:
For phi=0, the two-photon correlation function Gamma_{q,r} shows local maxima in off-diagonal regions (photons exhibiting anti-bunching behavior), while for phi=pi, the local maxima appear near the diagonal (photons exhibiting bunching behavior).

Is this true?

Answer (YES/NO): YES